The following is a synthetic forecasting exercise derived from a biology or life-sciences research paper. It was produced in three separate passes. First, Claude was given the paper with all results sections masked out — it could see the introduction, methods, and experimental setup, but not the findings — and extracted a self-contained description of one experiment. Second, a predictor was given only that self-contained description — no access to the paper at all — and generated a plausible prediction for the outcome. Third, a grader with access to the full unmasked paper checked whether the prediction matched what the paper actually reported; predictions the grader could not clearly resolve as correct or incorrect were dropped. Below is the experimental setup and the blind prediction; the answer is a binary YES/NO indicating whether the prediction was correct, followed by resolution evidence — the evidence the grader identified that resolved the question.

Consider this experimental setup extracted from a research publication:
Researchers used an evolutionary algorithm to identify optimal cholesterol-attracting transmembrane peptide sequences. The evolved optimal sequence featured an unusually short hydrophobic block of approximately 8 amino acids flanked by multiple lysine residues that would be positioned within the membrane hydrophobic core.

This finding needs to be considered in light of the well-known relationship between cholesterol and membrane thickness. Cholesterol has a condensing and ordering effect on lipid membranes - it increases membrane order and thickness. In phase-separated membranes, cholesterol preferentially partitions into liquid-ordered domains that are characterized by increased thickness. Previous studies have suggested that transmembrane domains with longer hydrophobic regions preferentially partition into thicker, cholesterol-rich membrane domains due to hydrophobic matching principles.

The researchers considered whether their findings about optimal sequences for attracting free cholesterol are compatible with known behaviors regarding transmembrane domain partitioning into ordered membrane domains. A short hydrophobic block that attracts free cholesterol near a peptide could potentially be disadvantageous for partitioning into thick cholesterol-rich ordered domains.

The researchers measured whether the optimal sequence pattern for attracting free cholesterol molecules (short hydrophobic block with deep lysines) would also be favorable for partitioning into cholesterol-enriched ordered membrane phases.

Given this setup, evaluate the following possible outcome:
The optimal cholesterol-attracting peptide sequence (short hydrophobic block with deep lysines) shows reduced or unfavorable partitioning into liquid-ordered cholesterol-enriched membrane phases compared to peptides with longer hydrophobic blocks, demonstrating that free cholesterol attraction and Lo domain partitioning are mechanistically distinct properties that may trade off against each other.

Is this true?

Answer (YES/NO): YES